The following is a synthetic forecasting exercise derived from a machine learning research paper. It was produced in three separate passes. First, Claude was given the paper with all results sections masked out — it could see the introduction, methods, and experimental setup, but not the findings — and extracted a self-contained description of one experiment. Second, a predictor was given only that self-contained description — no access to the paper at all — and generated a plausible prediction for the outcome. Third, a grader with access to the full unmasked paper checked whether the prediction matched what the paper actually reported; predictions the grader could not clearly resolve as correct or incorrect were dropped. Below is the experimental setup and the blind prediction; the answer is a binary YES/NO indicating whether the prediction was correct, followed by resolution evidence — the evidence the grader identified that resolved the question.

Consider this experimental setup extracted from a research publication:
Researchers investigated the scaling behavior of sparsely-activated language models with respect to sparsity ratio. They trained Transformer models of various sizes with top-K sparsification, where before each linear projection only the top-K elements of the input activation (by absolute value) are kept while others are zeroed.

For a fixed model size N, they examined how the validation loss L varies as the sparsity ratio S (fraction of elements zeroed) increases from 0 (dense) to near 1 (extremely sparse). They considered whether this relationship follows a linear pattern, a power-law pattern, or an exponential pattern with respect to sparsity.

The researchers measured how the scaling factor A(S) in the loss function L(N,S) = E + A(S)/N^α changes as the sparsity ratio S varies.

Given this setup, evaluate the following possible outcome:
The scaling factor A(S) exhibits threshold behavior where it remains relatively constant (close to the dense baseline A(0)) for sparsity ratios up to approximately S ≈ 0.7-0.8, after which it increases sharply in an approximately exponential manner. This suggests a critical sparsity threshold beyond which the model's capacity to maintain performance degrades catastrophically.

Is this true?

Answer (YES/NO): NO